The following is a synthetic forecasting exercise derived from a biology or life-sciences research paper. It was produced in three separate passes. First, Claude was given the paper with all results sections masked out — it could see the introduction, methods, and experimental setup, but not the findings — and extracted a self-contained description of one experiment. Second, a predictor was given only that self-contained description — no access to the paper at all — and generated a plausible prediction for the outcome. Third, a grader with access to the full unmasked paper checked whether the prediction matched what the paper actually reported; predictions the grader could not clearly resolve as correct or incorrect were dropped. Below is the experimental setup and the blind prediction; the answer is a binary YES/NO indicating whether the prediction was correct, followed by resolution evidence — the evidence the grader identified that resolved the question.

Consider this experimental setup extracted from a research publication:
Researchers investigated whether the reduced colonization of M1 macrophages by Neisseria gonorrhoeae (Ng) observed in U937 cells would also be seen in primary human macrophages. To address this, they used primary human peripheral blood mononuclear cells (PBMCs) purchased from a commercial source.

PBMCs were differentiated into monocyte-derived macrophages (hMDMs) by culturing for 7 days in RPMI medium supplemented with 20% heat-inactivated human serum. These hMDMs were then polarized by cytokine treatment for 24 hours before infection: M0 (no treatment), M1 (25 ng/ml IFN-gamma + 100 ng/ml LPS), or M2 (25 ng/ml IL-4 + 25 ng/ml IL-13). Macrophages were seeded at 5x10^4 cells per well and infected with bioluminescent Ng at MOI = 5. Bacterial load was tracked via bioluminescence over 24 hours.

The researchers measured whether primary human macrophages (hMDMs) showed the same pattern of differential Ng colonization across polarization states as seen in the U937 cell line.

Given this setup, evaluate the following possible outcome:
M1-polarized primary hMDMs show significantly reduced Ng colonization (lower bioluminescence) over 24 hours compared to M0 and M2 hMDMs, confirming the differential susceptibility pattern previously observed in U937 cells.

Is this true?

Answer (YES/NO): NO